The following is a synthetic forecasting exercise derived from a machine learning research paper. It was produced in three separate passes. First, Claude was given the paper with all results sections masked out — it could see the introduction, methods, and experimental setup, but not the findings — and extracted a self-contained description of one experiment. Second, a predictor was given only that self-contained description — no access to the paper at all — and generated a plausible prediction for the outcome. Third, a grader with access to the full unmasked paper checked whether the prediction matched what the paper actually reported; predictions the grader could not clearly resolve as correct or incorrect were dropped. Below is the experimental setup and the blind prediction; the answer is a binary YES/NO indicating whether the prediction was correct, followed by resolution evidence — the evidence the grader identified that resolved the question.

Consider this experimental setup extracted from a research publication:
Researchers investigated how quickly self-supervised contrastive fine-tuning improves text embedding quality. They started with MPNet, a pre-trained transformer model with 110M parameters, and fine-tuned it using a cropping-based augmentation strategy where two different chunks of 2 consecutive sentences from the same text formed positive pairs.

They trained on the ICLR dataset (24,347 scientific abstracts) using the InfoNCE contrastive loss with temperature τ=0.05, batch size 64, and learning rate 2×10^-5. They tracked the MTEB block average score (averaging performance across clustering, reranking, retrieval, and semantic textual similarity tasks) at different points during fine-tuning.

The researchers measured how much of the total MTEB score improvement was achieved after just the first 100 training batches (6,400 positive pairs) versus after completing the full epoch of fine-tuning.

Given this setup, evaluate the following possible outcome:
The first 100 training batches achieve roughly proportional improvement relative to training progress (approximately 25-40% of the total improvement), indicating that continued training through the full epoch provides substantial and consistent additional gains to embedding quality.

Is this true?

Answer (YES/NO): NO